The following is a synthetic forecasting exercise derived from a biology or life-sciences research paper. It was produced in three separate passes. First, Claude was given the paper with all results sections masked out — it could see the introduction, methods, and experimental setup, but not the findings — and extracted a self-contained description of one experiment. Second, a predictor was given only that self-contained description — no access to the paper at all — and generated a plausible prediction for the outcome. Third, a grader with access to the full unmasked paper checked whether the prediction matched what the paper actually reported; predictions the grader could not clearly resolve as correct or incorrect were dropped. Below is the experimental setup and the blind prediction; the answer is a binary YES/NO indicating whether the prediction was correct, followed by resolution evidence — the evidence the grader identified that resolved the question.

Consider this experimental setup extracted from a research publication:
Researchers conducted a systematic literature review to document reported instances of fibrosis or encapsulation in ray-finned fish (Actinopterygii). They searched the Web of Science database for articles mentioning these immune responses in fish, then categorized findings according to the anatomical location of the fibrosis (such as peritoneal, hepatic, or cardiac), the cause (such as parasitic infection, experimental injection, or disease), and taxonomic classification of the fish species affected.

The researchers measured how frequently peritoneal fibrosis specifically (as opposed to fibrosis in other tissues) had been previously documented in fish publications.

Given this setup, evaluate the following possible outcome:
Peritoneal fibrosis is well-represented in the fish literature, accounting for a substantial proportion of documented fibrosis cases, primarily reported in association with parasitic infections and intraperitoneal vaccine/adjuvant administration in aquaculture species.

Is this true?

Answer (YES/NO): NO